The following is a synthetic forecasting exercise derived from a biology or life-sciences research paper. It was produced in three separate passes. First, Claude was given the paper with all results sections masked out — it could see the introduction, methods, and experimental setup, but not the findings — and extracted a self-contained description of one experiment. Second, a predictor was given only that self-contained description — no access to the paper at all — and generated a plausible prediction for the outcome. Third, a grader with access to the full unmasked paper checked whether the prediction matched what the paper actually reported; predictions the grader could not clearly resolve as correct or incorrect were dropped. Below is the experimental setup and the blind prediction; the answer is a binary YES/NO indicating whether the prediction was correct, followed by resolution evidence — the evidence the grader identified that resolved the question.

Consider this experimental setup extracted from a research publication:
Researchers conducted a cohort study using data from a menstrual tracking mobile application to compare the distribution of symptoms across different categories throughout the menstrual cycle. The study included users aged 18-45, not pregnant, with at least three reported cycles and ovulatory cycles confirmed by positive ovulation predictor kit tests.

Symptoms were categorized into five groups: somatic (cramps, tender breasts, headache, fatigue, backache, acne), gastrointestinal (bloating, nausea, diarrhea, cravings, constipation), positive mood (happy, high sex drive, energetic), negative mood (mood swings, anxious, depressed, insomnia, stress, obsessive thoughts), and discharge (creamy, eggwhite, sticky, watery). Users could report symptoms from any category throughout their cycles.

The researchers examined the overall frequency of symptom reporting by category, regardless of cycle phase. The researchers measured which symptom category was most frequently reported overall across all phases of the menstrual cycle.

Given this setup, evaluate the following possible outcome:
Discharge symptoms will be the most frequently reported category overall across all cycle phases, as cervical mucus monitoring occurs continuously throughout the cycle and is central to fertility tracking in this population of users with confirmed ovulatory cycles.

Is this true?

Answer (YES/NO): NO